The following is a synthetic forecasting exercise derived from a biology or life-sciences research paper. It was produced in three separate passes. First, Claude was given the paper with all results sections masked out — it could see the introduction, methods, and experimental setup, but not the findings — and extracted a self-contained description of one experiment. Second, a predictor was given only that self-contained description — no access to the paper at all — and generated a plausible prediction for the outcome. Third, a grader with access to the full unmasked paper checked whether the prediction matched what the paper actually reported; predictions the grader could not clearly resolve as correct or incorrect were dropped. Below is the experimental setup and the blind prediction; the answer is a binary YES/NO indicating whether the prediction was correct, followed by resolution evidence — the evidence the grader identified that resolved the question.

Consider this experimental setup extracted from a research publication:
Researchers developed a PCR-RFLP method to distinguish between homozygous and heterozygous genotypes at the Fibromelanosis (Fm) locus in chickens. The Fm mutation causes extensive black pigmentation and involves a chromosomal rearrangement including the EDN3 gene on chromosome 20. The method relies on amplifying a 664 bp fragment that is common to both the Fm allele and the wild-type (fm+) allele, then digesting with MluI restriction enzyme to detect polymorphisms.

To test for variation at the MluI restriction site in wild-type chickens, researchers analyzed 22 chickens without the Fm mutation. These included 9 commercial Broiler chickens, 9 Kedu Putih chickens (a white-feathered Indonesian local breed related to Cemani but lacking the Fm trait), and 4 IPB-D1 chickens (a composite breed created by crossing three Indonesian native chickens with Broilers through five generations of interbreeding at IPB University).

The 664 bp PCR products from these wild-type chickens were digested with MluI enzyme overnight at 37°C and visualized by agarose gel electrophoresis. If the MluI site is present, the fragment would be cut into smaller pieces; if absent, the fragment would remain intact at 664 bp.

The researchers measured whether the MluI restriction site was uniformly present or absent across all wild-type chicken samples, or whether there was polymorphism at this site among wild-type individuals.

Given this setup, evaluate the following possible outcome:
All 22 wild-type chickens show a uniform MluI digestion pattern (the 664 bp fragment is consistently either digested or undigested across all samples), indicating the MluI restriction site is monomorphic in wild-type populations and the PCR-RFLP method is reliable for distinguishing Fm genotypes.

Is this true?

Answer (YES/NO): NO